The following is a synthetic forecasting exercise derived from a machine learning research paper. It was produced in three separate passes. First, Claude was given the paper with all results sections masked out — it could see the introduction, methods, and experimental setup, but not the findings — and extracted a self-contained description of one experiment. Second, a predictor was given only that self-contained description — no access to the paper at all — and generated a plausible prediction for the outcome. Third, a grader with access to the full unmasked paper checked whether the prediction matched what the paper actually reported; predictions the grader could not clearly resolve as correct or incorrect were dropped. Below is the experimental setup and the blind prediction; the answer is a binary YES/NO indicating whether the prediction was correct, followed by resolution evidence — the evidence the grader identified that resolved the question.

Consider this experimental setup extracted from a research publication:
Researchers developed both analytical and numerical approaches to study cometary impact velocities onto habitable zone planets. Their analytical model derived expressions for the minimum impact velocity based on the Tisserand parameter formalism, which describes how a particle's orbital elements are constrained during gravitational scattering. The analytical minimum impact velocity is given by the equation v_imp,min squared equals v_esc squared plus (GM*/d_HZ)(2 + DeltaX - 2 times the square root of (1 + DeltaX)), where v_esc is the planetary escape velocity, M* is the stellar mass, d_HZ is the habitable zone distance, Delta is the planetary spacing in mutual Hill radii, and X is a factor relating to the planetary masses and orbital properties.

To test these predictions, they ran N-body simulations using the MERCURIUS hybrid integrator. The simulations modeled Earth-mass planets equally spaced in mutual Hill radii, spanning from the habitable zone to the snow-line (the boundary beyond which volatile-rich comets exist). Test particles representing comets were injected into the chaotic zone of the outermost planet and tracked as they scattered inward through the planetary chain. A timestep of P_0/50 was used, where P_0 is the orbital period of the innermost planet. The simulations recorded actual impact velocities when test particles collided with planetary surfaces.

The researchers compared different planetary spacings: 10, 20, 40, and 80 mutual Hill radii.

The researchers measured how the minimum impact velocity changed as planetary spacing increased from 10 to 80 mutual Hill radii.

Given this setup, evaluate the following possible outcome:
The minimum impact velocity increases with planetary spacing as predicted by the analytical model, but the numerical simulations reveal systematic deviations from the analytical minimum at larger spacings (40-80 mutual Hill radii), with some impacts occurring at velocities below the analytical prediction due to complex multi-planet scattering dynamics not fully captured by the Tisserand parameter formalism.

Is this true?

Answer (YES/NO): NO